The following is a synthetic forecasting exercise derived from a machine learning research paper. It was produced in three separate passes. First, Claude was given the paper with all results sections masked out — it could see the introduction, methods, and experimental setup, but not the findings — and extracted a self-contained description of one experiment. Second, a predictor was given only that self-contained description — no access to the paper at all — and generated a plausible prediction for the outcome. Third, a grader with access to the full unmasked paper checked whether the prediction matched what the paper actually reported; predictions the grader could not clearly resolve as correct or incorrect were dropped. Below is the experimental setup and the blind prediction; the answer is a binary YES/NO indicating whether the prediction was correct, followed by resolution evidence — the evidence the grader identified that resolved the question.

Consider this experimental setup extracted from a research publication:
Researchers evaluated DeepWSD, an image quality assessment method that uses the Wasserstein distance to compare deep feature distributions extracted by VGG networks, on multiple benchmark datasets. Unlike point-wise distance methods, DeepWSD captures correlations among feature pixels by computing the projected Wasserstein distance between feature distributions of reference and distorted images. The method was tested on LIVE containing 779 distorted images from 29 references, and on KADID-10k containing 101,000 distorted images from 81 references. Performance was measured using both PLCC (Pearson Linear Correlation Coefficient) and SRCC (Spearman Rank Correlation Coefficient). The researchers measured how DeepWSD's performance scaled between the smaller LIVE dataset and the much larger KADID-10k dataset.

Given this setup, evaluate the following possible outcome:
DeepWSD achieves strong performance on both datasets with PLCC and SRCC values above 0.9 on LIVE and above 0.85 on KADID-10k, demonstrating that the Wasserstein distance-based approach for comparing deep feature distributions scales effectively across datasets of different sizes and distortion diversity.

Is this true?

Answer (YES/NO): YES